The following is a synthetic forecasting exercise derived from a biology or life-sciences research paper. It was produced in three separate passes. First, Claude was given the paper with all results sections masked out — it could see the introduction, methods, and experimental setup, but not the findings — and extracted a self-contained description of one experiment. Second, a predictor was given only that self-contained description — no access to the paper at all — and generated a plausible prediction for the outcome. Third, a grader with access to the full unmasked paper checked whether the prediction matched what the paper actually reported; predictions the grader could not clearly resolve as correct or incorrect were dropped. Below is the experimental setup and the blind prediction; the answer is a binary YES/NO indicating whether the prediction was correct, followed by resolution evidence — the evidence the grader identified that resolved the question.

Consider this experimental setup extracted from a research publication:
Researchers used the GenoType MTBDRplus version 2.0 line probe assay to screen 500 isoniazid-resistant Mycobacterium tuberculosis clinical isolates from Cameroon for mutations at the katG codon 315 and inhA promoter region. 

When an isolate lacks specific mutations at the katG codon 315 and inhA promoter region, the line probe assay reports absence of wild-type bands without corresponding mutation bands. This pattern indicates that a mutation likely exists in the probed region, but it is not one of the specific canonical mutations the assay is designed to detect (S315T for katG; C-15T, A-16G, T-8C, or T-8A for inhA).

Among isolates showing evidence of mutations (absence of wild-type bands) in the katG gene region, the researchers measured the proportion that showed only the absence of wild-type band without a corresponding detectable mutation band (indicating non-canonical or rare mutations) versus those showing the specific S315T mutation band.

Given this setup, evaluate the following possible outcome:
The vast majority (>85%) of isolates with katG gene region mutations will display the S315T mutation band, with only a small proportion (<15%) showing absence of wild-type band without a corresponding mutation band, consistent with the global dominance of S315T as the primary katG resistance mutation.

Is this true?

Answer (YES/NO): YES